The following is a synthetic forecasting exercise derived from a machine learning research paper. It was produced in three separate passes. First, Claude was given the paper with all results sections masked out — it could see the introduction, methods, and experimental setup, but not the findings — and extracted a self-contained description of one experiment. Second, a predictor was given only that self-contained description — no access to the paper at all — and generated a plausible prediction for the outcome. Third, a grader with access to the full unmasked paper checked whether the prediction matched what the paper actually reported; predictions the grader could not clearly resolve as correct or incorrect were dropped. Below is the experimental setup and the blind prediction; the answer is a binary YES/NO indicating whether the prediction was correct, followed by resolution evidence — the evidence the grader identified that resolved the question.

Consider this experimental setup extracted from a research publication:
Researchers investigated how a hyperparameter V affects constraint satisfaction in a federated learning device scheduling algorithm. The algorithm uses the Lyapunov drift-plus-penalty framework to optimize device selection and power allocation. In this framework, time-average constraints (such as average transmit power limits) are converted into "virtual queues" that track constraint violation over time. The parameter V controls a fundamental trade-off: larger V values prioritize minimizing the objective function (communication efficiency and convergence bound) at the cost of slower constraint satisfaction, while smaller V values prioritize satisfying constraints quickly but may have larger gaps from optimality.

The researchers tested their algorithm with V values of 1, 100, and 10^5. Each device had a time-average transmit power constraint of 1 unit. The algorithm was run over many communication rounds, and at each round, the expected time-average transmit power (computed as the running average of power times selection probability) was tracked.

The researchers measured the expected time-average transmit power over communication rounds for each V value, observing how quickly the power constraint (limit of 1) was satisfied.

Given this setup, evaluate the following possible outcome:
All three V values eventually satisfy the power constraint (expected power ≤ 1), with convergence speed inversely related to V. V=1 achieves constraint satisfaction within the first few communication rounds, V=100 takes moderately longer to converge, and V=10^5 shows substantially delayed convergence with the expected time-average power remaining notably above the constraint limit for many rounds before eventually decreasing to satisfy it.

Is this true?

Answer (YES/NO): NO